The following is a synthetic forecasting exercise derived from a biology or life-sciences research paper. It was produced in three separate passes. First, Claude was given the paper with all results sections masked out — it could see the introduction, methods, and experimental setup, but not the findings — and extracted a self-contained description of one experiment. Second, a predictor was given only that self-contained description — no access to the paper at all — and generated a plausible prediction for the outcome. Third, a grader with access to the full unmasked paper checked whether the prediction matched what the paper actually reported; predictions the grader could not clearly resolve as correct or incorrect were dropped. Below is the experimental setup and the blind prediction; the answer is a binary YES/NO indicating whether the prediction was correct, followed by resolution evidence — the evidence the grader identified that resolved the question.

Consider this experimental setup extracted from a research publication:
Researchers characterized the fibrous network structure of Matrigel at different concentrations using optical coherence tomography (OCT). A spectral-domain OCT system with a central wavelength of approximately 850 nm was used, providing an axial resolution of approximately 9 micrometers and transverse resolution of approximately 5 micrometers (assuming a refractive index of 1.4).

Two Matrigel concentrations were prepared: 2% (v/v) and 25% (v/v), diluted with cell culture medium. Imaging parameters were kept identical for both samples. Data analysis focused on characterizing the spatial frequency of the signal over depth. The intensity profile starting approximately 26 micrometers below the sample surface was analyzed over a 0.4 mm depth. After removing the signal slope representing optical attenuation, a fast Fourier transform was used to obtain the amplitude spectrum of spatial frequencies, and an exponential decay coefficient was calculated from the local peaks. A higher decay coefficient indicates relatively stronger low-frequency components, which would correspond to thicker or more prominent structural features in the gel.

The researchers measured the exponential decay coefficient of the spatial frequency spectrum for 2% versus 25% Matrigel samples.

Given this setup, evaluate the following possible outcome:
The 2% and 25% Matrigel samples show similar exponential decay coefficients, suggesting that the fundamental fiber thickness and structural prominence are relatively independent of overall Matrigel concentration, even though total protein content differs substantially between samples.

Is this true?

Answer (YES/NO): NO